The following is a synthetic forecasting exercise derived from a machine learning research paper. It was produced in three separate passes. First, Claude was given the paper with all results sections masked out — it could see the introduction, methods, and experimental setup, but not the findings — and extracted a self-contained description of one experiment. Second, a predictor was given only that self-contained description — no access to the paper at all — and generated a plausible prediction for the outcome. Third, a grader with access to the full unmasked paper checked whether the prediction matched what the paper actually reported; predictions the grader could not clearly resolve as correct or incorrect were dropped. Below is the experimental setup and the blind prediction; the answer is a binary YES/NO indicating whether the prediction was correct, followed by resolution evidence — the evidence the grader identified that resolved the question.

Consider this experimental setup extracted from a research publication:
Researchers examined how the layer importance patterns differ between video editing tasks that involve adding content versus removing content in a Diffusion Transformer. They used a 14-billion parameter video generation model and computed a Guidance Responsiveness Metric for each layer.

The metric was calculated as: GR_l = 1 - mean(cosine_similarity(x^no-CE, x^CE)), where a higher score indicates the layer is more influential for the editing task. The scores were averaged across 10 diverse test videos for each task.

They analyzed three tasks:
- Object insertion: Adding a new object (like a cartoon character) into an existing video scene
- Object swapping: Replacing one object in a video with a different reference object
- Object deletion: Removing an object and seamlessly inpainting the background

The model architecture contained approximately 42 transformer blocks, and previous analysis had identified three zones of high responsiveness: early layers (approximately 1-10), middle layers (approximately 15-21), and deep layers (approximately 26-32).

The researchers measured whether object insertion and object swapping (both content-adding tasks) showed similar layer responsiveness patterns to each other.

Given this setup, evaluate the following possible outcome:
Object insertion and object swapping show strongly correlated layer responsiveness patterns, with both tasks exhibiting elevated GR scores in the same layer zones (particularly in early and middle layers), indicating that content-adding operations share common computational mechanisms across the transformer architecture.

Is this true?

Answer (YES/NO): NO